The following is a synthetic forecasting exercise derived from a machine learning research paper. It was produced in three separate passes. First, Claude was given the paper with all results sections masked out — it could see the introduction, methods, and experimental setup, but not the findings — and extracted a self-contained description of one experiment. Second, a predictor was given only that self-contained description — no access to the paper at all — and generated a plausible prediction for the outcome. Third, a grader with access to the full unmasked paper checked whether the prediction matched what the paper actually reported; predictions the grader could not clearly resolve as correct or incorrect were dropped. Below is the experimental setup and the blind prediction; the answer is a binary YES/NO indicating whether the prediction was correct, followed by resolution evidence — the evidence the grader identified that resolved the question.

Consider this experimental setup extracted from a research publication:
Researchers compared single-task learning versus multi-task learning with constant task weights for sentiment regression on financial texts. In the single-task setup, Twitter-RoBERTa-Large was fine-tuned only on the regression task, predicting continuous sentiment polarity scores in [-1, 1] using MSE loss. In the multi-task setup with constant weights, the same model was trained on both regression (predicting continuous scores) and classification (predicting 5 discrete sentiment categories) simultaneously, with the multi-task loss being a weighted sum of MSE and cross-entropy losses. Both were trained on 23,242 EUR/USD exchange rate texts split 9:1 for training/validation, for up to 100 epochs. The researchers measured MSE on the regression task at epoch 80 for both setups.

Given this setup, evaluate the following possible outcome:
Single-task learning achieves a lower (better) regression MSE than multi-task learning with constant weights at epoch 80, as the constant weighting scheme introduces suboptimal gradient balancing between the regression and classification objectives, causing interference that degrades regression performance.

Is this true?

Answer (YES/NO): YES